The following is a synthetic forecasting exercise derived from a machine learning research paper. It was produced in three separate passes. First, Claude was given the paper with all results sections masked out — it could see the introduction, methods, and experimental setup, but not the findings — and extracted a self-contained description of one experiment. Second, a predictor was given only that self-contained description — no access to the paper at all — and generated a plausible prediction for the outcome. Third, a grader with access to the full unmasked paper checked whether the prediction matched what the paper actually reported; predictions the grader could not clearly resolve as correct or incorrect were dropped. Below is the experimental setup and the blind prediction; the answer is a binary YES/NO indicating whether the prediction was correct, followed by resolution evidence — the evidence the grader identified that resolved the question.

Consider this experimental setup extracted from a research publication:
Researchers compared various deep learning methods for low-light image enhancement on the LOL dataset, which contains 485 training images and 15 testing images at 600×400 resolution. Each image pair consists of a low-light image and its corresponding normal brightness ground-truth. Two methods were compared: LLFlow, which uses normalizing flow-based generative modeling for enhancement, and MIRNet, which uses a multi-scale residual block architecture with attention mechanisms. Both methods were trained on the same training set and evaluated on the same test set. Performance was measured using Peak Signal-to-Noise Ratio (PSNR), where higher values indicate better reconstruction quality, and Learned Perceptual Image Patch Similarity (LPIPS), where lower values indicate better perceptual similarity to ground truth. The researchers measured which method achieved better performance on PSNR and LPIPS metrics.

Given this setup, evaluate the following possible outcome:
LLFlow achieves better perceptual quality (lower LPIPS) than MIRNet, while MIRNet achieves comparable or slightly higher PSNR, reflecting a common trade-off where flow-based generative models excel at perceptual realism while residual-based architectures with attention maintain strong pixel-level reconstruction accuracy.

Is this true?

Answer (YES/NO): NO